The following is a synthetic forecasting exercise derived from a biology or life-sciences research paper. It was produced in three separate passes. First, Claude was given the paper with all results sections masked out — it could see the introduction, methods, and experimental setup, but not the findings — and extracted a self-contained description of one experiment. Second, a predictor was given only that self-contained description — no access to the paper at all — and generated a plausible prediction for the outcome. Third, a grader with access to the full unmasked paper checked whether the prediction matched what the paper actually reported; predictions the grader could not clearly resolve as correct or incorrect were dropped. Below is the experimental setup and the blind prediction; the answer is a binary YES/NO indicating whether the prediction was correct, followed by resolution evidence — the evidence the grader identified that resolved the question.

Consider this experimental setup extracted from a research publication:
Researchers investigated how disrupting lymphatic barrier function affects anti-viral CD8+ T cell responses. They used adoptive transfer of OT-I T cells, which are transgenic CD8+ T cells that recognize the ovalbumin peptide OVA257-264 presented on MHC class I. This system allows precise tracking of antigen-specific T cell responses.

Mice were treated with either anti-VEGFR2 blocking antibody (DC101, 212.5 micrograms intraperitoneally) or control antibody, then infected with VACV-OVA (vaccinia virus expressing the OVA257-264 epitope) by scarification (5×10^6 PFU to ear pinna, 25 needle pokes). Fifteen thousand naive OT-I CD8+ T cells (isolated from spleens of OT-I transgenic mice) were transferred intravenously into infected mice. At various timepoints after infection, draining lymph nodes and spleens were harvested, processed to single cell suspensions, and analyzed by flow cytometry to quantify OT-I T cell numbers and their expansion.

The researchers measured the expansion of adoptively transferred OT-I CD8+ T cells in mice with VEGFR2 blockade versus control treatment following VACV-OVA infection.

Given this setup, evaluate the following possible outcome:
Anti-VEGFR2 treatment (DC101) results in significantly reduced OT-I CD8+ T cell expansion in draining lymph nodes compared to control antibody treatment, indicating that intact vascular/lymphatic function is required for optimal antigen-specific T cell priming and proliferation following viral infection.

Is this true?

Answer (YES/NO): YES